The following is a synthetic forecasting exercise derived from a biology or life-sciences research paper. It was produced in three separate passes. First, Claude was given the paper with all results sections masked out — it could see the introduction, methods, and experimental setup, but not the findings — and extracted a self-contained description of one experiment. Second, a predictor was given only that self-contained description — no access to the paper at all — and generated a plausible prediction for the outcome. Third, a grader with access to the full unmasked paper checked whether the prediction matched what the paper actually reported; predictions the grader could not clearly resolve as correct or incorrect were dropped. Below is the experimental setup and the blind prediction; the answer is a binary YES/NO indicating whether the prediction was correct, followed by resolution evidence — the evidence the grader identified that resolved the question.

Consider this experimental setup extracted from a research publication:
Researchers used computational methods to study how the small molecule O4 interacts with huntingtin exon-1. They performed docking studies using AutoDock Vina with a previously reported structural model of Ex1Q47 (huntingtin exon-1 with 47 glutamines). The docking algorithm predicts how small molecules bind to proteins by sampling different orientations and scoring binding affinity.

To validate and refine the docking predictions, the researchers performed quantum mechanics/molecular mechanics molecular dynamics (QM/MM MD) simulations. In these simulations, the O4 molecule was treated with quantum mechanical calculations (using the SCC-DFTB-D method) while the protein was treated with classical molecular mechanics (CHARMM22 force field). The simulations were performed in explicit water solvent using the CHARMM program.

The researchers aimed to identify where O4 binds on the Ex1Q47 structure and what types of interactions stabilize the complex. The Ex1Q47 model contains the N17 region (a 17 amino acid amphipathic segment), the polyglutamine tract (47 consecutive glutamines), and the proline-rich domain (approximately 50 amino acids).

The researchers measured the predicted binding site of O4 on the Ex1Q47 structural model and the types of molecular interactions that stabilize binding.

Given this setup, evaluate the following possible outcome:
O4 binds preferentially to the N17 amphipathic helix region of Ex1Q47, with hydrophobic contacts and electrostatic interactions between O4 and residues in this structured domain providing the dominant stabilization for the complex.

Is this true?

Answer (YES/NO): NO